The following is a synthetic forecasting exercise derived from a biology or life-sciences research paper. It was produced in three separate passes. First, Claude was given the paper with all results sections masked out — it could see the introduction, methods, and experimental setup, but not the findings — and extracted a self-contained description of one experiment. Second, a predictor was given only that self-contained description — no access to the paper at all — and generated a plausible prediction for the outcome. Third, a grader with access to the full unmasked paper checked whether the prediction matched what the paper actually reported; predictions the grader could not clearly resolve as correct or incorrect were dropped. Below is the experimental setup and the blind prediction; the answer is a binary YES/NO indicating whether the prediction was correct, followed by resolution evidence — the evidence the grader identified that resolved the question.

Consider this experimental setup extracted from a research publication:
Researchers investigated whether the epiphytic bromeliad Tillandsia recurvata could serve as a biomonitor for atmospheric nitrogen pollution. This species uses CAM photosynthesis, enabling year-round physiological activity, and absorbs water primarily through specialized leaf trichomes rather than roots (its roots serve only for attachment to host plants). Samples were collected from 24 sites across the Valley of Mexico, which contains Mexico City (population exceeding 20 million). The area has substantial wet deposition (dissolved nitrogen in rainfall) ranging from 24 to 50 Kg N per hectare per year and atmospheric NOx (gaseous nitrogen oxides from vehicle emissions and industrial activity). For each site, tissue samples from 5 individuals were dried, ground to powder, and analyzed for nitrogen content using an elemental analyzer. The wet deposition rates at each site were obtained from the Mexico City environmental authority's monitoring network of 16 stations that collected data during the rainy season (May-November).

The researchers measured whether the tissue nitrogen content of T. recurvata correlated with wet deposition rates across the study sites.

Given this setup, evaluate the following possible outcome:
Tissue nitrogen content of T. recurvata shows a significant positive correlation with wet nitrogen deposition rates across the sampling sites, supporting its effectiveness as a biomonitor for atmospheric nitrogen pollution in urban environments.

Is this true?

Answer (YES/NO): NO